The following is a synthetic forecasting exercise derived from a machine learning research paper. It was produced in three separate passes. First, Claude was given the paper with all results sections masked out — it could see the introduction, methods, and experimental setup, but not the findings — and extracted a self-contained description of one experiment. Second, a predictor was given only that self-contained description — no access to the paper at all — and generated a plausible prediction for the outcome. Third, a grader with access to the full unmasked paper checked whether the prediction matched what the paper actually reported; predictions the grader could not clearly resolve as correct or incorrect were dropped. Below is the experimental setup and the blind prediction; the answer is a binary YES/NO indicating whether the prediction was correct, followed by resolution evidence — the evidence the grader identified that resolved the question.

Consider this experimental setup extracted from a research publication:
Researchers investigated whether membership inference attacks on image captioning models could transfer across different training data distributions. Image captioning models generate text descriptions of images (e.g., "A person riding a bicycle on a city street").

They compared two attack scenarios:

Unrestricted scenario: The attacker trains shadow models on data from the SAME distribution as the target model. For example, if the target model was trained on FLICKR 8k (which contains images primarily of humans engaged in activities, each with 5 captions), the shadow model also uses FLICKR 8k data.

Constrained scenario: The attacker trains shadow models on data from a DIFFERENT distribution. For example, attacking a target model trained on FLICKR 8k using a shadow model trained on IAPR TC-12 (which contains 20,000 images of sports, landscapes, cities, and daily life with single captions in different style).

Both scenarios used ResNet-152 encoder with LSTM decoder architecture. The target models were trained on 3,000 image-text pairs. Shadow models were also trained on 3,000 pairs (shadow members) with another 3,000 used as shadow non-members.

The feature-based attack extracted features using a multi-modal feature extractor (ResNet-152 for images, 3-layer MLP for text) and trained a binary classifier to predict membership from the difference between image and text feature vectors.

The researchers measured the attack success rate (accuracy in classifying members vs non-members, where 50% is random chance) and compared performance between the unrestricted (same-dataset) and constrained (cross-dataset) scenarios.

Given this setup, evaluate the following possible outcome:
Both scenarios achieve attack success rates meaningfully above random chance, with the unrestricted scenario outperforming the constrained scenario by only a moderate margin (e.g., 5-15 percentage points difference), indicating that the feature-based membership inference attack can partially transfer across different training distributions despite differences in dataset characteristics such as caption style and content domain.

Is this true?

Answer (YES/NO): NO